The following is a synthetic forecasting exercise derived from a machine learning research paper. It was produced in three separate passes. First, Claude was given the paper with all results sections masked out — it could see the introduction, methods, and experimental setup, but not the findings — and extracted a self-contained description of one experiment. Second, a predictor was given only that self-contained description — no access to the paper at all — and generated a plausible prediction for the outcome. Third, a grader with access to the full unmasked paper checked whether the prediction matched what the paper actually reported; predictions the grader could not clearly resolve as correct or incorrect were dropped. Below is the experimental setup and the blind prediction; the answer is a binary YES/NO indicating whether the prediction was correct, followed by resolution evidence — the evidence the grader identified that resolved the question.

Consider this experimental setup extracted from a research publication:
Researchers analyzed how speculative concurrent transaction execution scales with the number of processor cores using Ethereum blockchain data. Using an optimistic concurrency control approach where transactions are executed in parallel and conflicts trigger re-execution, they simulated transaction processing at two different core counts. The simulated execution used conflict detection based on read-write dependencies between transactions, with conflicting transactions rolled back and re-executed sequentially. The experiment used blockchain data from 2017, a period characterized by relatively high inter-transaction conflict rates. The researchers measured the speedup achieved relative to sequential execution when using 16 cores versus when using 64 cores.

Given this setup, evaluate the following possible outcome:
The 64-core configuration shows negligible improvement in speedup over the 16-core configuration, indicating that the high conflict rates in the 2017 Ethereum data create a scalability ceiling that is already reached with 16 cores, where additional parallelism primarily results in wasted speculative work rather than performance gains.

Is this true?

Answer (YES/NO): NO